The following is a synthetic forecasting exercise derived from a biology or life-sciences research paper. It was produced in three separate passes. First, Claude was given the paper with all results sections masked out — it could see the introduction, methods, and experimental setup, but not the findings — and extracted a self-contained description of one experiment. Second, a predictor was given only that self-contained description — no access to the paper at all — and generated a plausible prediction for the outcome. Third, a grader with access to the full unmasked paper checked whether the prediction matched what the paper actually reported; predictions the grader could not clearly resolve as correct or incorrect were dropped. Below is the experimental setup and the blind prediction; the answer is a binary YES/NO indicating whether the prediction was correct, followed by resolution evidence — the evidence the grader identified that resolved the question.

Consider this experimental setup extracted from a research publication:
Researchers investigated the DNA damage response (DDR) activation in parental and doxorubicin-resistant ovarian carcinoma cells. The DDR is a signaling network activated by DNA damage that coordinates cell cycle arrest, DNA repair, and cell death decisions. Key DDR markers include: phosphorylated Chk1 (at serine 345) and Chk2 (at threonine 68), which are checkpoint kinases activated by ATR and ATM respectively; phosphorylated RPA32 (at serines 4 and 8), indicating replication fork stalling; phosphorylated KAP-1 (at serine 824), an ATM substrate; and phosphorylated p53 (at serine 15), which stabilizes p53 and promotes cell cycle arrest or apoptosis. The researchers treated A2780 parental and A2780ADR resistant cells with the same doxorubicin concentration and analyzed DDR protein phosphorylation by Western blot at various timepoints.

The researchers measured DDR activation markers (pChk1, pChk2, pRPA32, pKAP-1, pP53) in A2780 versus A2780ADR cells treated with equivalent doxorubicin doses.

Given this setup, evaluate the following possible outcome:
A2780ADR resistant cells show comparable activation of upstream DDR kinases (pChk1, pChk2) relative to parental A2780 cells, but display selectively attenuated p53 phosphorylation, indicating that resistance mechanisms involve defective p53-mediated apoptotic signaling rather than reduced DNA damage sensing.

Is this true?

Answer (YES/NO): NO